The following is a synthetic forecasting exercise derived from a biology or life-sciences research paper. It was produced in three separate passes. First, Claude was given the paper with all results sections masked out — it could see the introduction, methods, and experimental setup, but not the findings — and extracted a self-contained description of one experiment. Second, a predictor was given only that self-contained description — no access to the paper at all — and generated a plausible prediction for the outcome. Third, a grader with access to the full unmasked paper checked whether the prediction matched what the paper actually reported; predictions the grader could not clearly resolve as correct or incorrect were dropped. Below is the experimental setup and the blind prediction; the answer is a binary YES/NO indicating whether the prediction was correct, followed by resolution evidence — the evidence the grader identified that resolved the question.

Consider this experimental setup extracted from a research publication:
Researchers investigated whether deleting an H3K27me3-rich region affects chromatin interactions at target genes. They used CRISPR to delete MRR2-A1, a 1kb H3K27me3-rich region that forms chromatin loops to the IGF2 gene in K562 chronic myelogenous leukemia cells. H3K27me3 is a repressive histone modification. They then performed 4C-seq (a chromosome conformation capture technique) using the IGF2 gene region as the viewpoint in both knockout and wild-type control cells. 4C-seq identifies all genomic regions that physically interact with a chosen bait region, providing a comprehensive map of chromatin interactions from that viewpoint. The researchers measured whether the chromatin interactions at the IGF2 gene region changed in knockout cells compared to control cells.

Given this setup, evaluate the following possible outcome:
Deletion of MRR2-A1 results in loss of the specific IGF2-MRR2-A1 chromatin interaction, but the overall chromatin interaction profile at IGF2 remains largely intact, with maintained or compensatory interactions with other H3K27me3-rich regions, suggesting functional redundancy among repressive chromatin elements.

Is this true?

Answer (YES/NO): NO